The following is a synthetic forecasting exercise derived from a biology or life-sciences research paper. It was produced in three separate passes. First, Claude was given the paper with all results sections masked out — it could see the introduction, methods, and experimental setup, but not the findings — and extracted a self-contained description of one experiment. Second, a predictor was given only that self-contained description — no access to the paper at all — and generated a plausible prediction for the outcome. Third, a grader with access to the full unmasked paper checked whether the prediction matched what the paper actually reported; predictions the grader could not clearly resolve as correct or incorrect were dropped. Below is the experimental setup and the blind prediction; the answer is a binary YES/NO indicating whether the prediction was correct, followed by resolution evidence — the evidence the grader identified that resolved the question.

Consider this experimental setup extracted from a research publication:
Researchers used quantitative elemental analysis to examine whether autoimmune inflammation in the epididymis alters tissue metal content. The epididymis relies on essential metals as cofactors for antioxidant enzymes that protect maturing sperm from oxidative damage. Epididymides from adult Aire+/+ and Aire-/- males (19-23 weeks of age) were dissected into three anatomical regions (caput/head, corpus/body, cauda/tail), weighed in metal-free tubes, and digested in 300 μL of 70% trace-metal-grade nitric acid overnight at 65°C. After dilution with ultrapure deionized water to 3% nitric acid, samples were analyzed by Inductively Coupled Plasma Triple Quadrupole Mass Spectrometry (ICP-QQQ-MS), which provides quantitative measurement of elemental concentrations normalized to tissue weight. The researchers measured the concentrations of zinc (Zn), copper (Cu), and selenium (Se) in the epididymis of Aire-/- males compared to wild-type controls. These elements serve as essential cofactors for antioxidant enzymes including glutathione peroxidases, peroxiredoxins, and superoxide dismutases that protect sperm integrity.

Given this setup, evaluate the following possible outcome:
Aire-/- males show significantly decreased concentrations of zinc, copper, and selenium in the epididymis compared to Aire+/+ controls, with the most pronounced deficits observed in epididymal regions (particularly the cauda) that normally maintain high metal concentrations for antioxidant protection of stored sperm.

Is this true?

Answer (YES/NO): YES